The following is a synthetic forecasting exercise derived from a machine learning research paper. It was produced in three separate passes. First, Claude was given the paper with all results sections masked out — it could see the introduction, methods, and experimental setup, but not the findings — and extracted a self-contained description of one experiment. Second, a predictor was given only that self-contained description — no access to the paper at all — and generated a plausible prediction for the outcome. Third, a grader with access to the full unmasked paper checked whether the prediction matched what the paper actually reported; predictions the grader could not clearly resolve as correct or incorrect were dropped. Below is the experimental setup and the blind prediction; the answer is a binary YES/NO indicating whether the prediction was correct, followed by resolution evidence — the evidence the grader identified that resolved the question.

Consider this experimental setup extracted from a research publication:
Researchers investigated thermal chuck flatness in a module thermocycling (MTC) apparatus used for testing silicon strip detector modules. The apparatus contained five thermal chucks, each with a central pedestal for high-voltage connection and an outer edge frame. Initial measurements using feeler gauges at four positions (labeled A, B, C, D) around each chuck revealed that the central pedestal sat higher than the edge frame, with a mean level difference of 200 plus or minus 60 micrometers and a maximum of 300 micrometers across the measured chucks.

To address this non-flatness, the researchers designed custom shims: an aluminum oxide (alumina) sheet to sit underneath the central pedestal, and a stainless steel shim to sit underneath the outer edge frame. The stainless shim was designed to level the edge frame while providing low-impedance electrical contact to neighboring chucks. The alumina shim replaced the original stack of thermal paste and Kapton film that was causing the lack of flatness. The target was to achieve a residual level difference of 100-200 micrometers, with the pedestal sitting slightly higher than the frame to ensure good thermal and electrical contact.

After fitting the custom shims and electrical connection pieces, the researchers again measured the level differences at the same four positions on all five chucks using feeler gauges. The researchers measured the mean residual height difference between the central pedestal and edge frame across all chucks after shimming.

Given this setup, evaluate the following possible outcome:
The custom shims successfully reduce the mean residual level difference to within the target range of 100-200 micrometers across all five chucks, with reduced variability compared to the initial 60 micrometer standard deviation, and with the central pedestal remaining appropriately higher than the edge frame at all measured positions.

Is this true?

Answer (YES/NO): NO